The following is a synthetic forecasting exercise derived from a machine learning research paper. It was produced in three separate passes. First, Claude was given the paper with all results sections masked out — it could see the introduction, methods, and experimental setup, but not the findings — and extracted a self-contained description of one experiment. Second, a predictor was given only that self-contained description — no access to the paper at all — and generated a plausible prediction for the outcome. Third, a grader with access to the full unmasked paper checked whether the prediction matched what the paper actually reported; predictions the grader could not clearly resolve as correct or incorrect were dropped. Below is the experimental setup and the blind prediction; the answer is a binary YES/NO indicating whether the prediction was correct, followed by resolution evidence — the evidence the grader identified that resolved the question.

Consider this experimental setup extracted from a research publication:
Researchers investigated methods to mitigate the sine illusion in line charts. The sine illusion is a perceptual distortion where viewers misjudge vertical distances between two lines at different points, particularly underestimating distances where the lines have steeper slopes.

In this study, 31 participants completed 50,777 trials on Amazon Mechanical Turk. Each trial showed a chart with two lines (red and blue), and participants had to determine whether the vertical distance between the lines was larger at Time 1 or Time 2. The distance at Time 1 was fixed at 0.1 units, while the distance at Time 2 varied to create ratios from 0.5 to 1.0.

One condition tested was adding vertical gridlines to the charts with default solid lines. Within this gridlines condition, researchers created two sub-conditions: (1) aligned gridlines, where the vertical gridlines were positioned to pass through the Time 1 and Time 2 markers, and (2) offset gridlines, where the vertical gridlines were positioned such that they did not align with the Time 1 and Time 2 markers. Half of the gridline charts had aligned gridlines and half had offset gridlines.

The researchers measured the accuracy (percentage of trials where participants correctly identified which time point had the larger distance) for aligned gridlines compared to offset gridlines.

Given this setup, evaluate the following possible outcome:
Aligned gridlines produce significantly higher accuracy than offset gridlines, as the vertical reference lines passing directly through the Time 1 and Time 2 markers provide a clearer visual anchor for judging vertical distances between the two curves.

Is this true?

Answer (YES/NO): YES